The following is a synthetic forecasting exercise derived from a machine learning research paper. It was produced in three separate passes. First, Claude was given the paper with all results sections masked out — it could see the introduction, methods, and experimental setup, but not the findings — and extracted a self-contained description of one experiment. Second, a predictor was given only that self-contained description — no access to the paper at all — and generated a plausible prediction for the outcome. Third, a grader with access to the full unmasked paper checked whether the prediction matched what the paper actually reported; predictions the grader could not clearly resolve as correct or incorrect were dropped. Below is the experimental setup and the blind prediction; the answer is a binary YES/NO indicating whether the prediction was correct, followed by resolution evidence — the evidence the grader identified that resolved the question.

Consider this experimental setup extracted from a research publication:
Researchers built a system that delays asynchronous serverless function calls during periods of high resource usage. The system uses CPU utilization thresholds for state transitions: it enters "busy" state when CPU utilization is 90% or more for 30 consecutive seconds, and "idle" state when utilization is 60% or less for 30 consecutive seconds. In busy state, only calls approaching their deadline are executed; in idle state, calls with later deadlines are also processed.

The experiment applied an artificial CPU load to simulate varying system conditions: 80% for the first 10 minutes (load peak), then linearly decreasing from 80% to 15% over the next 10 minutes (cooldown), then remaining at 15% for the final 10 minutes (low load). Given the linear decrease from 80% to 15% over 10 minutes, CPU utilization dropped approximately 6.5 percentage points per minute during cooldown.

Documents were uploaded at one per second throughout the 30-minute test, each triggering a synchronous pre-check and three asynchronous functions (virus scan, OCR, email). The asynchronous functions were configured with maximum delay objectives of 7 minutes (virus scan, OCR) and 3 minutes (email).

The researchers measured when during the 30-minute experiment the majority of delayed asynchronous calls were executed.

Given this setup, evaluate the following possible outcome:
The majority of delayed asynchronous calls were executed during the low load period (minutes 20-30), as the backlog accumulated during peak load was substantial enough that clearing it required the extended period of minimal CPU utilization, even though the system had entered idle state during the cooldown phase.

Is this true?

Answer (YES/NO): NO